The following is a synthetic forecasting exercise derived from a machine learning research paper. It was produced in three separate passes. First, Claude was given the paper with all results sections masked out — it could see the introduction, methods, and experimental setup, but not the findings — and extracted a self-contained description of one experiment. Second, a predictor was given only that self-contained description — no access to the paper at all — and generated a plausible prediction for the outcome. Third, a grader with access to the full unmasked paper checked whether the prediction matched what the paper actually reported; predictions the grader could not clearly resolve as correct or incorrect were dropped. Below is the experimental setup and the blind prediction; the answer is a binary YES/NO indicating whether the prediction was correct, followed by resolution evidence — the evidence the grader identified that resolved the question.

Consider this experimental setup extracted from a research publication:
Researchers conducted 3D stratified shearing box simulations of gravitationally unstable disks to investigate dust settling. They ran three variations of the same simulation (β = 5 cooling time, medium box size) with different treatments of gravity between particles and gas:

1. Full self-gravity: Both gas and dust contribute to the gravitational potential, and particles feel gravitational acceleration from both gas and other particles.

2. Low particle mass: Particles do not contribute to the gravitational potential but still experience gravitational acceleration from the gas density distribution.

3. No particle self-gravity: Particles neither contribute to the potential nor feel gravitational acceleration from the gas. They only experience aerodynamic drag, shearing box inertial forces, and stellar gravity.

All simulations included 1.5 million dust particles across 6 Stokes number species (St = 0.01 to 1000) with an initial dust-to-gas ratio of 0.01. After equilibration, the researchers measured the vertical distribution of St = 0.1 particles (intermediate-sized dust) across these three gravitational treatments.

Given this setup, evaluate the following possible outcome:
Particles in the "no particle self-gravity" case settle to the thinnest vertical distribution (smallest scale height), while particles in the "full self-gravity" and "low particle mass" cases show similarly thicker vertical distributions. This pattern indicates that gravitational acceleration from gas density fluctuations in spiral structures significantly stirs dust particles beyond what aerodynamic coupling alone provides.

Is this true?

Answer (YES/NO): NO